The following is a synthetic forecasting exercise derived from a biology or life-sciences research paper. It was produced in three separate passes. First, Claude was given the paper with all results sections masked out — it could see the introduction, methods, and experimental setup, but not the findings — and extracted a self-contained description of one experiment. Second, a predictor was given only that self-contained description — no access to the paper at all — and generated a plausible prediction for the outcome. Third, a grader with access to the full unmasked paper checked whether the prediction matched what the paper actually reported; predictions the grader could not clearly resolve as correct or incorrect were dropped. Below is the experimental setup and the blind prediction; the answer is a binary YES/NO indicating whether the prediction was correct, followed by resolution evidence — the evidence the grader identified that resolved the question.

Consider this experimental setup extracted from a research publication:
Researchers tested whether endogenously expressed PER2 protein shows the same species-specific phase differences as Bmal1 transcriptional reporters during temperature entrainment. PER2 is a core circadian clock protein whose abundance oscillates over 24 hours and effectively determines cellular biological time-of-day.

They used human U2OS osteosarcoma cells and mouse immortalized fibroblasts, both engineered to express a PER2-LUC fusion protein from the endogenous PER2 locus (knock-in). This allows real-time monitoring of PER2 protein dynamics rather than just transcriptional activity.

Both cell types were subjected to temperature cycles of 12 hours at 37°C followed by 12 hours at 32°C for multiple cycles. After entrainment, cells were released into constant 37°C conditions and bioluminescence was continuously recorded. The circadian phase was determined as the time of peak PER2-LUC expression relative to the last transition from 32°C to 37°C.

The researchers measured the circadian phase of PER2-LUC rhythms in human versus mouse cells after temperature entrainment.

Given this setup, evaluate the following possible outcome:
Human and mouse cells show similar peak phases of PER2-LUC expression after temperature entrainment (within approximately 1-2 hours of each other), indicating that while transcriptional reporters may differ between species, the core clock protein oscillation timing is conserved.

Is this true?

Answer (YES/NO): NO